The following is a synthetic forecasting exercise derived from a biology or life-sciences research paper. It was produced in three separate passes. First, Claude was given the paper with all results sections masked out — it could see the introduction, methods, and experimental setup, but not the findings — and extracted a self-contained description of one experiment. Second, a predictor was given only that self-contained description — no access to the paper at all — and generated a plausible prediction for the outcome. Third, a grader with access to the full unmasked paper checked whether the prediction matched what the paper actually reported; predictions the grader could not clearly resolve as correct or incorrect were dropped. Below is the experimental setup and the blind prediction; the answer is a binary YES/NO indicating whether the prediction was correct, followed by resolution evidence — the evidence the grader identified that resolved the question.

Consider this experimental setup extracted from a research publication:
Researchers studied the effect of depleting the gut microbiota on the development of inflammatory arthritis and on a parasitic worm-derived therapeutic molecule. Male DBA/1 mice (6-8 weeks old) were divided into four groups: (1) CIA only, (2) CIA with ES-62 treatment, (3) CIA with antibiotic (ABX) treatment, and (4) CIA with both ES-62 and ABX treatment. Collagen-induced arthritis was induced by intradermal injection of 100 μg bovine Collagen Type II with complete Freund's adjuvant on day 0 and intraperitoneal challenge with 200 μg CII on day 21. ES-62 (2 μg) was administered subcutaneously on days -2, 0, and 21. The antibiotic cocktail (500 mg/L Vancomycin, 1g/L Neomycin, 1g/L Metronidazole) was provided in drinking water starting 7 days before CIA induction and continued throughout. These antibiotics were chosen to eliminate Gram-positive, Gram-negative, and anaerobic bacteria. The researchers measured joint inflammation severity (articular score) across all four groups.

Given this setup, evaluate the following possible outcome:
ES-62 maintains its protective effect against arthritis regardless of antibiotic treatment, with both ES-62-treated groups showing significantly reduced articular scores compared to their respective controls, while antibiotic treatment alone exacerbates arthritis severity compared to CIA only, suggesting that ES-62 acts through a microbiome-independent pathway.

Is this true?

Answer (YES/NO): NO